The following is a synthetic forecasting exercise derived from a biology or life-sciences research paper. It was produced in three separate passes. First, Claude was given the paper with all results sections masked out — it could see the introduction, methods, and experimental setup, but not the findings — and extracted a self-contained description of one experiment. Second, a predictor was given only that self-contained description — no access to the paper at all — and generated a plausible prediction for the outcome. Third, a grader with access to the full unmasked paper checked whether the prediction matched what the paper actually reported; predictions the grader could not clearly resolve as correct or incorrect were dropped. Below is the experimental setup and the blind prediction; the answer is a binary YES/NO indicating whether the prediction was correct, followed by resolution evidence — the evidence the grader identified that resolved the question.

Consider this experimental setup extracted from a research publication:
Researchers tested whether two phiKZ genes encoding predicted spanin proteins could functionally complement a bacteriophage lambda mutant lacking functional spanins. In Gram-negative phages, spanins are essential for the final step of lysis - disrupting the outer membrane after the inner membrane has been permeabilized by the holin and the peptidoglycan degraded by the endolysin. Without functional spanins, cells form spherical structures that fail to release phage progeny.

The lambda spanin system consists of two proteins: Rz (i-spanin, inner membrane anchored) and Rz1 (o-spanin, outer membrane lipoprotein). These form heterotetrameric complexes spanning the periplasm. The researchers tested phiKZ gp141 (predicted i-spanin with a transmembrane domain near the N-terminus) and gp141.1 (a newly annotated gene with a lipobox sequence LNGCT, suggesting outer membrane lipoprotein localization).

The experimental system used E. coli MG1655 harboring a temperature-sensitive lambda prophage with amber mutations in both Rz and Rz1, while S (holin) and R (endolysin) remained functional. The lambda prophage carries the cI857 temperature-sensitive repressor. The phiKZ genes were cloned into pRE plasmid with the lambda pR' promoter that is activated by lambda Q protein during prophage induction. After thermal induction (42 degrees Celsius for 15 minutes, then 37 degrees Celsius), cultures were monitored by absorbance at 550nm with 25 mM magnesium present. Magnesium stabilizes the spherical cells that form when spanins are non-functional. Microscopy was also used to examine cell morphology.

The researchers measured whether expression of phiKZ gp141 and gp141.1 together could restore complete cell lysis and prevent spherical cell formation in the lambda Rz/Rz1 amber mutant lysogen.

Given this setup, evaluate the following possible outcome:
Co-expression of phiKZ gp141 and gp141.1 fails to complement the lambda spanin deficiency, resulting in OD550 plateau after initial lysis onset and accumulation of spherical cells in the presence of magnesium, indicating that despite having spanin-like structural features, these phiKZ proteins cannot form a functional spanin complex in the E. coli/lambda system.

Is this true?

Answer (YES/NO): NO